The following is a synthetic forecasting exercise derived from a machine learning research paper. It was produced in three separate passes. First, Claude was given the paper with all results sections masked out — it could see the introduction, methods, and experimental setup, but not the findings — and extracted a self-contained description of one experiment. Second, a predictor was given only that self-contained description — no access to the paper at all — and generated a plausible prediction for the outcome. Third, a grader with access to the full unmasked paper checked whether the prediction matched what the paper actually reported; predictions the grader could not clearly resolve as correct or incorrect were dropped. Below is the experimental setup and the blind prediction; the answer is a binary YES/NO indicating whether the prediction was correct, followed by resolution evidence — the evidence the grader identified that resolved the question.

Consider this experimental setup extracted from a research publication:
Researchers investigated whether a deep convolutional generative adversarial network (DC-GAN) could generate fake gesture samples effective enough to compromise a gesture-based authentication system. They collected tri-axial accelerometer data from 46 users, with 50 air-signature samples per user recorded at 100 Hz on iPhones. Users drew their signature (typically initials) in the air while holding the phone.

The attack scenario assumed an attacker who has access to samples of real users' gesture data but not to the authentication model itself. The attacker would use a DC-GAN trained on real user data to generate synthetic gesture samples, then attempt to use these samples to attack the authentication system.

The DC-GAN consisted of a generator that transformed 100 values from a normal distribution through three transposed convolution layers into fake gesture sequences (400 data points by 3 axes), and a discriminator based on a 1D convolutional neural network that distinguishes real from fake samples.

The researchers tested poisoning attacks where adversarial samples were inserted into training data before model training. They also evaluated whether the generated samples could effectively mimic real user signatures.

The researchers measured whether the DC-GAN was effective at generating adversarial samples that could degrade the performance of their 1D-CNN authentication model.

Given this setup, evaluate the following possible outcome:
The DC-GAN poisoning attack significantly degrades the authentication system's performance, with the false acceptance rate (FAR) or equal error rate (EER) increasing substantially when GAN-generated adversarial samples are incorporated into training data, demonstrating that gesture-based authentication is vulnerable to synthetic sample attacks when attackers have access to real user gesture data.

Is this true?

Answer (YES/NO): NO